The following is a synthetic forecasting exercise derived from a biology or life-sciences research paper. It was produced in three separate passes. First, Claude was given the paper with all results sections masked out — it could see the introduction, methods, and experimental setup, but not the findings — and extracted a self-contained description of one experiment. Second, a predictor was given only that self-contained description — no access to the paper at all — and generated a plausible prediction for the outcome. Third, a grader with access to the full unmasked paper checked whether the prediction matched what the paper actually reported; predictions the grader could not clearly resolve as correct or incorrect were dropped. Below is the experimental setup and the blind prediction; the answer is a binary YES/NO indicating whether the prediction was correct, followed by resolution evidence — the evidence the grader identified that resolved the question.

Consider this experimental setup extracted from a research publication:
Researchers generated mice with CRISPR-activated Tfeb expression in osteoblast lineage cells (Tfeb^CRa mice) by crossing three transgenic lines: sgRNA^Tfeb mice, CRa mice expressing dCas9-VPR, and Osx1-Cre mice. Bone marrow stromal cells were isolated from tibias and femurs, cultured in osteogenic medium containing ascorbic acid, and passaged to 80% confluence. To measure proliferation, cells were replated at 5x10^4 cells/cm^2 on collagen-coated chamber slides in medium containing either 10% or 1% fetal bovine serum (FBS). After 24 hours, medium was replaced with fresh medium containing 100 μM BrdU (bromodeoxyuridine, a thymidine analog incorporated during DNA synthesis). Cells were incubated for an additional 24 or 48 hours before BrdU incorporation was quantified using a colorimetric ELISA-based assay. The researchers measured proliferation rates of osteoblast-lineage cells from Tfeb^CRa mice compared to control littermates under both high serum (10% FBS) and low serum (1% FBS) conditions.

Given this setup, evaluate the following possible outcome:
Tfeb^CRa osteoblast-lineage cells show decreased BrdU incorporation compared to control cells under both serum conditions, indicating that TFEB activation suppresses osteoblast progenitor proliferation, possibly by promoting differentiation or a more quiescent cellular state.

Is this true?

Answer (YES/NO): NO